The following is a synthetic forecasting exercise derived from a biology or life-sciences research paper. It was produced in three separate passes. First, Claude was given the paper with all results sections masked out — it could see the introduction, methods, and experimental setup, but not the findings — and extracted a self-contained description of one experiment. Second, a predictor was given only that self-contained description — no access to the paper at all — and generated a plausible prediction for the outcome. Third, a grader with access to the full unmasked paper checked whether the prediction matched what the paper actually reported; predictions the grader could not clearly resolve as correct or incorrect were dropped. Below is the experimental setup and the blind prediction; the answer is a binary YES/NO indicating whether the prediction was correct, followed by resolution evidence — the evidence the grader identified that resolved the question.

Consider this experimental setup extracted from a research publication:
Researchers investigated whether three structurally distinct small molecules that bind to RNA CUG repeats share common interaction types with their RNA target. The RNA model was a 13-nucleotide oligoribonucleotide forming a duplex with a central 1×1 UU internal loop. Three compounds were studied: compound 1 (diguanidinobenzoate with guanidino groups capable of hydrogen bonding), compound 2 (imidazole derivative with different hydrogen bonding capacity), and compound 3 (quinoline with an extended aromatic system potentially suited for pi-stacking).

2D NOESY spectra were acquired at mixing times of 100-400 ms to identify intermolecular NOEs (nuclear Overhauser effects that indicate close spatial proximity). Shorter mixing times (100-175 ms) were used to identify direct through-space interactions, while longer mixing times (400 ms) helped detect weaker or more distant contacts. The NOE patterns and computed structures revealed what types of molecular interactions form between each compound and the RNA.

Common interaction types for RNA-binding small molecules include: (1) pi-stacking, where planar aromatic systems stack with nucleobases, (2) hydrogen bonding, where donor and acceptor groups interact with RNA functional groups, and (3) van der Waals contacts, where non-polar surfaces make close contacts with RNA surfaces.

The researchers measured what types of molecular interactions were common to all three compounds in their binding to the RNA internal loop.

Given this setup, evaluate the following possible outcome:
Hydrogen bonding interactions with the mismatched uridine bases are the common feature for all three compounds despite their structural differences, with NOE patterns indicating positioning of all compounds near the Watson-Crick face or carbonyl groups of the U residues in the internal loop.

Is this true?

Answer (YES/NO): NO